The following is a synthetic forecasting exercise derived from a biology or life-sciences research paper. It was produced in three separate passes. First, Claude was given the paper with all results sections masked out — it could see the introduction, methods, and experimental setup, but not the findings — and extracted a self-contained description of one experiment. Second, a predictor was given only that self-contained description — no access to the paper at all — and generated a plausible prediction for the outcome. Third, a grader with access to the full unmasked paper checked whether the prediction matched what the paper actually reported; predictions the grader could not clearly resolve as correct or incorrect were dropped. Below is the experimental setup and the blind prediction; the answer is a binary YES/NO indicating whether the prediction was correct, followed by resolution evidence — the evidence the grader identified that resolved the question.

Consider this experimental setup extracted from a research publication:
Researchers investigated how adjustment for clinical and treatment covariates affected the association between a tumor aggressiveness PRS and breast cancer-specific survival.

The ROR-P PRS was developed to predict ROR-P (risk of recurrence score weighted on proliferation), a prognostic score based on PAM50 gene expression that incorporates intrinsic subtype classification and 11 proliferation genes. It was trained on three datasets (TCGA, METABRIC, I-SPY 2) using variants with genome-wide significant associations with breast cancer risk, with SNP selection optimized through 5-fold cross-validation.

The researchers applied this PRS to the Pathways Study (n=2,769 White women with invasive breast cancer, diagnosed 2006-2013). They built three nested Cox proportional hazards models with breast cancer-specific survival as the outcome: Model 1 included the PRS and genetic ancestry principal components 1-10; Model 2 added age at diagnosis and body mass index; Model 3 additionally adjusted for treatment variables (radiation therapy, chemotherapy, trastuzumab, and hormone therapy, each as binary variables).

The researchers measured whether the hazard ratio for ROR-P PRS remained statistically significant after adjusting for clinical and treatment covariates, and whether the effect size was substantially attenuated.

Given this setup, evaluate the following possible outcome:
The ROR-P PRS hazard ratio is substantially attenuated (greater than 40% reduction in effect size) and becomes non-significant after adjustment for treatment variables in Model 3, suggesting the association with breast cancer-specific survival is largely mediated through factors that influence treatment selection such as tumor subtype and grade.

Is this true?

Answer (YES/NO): NO